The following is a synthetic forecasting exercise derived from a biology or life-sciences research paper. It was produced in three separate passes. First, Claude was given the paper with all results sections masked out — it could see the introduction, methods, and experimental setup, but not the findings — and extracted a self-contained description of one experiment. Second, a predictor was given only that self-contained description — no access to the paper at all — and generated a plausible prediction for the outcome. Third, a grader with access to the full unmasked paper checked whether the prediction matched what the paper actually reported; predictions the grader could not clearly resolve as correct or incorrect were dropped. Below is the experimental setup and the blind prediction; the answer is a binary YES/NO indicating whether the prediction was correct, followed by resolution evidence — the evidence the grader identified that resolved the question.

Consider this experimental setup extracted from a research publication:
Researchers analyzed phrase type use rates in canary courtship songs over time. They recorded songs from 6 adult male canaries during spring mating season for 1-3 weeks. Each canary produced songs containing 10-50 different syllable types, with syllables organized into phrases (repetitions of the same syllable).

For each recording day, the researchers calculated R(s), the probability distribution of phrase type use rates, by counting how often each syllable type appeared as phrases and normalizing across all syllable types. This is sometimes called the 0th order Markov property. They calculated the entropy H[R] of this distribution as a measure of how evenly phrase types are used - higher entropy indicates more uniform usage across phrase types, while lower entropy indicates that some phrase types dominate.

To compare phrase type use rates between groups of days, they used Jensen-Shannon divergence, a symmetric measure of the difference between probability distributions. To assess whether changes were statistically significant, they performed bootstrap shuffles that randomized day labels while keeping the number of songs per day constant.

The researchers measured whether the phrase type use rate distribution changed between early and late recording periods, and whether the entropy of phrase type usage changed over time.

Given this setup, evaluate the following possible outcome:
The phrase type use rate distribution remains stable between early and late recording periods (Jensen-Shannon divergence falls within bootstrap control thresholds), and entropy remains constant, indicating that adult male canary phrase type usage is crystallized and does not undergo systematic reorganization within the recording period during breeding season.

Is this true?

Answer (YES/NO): NO